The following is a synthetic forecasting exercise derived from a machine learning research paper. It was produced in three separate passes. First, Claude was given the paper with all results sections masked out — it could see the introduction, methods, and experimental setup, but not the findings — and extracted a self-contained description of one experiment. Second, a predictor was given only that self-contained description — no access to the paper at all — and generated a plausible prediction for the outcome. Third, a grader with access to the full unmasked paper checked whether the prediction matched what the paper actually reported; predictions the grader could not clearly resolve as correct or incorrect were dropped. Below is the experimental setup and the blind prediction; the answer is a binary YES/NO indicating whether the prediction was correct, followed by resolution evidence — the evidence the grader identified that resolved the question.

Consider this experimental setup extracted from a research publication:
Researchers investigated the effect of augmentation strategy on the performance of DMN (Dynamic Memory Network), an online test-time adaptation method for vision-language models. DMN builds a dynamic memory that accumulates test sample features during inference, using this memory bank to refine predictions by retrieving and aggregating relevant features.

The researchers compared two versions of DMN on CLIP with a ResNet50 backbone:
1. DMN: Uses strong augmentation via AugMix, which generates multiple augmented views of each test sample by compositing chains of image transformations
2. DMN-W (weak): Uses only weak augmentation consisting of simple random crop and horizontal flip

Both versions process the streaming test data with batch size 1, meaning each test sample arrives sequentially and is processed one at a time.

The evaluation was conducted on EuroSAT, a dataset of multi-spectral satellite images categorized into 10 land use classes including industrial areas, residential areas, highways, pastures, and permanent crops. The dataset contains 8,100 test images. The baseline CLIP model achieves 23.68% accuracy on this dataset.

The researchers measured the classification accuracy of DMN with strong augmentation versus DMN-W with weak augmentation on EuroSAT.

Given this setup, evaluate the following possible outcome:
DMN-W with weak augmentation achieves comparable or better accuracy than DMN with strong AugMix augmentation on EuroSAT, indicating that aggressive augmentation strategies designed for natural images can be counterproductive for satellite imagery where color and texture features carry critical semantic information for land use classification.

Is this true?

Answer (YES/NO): YES